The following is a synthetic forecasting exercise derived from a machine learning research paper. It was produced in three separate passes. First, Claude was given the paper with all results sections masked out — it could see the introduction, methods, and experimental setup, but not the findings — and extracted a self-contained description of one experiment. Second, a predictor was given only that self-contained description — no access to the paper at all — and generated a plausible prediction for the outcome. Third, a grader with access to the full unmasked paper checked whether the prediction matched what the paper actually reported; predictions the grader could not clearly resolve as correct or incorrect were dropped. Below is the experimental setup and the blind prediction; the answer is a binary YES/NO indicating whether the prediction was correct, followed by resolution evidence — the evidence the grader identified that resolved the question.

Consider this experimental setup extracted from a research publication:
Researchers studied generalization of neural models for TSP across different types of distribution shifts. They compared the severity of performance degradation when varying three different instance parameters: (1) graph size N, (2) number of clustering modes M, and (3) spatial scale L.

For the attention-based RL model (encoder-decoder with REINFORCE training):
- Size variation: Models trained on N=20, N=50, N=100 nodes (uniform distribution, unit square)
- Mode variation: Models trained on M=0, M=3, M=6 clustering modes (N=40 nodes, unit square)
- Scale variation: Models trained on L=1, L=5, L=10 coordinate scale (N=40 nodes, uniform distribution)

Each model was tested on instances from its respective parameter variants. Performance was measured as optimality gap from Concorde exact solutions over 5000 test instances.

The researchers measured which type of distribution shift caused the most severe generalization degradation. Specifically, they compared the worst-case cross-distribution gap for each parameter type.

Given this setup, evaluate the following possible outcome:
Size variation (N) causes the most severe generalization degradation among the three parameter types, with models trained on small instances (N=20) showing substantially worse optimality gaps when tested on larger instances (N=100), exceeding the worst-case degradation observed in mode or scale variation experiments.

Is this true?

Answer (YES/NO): NO